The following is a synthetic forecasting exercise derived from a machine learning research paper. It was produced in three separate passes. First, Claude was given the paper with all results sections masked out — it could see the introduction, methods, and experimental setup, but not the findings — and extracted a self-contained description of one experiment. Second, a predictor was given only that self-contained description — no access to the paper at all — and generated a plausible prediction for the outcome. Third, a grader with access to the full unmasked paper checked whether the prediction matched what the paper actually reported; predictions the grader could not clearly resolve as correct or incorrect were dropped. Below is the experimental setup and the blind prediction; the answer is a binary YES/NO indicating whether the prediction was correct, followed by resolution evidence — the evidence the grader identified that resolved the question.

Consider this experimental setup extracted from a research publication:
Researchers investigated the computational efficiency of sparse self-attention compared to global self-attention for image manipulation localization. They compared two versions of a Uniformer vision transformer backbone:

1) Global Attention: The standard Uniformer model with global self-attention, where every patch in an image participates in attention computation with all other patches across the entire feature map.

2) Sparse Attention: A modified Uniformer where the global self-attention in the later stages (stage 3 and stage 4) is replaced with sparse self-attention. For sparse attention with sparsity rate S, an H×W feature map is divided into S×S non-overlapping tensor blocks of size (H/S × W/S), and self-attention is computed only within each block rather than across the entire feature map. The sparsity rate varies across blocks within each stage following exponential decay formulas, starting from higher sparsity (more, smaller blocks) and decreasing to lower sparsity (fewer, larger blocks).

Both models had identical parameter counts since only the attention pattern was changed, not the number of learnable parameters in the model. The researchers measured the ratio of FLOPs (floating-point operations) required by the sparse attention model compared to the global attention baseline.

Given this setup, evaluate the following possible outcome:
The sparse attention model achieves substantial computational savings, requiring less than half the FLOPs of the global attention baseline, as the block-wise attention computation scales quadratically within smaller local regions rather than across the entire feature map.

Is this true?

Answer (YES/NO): NO